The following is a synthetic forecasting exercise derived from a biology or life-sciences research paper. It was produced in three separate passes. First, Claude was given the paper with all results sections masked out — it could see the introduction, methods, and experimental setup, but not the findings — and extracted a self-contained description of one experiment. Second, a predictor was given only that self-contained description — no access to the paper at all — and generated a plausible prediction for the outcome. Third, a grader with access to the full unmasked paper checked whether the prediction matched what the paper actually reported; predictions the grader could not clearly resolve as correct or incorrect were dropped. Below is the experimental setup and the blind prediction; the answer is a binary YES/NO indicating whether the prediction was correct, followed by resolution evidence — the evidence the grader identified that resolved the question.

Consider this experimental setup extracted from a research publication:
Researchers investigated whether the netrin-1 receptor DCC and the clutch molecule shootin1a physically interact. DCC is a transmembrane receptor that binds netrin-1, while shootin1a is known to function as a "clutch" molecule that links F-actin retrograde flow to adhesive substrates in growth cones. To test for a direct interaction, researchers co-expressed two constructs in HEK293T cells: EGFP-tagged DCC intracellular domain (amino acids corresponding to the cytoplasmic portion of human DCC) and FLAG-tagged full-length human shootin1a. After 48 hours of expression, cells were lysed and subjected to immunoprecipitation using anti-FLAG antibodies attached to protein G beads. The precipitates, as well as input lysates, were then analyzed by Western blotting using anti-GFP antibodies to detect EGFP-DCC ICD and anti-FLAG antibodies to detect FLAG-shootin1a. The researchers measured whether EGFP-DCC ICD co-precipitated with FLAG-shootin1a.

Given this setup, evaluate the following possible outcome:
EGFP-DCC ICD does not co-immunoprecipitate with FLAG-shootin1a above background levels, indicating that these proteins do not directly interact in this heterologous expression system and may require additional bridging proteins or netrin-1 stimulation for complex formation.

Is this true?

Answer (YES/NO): NO